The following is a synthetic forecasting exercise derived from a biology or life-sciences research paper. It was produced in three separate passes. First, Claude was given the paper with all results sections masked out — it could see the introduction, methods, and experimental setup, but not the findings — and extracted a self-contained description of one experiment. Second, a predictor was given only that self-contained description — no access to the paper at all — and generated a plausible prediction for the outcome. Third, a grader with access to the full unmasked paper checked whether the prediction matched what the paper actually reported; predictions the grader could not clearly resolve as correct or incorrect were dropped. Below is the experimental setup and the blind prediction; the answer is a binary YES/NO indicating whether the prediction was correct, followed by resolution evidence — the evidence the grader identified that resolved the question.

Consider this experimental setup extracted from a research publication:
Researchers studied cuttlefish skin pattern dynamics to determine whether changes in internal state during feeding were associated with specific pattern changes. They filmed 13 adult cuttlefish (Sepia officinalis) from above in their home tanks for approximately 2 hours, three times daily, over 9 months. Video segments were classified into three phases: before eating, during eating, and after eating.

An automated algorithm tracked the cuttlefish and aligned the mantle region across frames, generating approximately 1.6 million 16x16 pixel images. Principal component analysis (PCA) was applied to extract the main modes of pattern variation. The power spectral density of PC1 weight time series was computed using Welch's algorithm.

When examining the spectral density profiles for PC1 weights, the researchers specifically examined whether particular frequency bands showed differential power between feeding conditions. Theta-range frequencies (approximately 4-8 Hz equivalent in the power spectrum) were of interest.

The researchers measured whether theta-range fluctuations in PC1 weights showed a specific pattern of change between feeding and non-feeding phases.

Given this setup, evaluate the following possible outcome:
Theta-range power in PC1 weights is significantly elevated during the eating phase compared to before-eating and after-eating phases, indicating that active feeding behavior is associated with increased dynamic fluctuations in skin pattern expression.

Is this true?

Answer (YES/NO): NO